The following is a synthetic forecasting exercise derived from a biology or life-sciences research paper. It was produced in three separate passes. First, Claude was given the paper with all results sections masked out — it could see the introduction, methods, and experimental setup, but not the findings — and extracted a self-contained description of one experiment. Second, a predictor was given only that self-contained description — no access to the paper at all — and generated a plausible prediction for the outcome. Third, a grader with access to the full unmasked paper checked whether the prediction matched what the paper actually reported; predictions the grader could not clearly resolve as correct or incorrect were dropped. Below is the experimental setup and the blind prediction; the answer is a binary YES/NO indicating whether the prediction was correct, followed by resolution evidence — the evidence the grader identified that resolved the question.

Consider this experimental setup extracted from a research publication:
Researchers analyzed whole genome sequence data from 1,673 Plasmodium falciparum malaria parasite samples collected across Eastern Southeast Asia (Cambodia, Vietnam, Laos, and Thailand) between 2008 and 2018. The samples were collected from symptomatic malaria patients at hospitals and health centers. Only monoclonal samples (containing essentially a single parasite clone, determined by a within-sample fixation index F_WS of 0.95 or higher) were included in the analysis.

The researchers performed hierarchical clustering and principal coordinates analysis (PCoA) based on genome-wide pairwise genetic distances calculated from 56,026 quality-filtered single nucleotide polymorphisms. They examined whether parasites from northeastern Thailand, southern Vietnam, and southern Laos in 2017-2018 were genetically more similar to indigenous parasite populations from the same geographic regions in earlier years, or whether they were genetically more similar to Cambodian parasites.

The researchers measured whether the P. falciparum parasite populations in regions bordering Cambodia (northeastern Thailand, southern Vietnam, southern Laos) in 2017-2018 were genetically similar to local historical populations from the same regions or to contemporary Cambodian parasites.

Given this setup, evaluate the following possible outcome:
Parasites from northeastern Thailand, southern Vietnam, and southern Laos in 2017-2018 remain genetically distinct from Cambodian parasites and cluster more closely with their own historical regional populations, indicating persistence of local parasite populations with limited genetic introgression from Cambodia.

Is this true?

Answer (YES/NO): NO